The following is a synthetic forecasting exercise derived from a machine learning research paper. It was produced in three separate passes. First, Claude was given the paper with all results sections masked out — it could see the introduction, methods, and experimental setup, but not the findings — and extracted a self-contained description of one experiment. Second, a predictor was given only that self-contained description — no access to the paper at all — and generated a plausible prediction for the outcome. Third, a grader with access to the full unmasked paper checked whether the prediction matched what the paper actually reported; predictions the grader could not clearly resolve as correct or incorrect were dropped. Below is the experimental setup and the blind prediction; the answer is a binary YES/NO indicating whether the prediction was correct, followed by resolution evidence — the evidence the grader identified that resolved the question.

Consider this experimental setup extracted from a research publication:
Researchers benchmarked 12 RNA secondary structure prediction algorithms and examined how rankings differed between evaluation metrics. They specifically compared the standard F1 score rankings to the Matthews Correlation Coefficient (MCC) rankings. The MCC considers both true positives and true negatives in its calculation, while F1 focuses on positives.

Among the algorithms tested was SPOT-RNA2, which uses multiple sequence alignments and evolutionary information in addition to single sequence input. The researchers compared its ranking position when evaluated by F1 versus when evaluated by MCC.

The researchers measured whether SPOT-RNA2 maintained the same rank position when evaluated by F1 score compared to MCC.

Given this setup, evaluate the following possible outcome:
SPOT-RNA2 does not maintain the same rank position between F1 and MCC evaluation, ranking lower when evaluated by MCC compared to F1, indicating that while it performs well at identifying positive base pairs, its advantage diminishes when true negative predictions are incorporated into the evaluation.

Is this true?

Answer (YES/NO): YES